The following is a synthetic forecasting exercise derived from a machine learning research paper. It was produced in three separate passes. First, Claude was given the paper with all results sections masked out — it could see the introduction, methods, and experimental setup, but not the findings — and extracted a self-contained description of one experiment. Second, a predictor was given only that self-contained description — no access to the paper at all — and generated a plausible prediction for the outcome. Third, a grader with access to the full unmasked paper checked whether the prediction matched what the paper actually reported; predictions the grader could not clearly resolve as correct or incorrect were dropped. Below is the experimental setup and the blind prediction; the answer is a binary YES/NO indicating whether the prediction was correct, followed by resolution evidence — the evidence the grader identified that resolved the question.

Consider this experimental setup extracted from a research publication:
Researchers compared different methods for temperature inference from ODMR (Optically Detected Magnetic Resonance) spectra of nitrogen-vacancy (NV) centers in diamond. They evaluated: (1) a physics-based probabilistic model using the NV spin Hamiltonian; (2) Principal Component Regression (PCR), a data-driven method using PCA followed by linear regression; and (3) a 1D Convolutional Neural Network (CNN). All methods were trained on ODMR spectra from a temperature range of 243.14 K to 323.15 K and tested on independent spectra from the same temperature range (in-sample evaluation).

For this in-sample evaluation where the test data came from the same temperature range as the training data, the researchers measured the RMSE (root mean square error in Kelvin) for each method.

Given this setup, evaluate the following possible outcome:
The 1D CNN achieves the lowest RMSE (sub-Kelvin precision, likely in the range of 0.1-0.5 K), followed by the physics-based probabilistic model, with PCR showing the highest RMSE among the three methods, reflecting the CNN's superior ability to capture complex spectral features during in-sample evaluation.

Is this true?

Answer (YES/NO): NO